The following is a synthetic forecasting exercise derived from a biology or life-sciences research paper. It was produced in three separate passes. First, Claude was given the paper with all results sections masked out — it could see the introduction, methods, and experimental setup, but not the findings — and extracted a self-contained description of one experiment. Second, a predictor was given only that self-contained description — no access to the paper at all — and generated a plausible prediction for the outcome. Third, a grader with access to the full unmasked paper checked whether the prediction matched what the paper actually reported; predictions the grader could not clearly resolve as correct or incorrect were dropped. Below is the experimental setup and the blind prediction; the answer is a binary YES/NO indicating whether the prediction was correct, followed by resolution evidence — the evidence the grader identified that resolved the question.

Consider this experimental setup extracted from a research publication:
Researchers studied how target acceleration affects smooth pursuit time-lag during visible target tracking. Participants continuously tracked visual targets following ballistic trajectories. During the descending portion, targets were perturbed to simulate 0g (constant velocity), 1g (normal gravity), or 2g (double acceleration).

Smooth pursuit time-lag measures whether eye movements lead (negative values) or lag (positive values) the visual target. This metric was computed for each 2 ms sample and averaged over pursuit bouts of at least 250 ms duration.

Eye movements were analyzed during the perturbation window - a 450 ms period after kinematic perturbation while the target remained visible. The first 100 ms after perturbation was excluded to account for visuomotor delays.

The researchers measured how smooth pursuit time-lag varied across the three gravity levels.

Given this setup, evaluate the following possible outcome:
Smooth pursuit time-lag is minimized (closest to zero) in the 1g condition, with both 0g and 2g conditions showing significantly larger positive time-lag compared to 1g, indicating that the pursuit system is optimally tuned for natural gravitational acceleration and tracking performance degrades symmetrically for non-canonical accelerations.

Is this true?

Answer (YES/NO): NO